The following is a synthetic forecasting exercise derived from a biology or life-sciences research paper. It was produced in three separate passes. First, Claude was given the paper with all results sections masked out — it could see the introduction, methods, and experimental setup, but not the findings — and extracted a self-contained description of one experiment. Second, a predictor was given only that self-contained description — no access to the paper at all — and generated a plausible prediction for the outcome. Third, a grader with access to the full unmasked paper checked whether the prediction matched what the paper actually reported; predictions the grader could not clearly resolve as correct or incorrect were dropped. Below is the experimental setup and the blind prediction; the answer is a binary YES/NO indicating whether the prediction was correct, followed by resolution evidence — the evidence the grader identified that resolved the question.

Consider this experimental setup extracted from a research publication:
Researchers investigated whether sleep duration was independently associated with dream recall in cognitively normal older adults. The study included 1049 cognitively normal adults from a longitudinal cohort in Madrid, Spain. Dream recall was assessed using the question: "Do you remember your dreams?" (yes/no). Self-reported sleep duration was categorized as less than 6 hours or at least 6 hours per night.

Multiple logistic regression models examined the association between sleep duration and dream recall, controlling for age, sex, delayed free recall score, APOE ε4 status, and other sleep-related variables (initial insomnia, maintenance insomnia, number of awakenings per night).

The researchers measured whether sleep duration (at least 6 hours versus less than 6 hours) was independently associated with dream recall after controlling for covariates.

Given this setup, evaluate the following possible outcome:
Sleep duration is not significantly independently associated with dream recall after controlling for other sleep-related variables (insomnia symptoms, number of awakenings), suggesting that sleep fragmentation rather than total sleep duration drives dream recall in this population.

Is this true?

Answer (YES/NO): NO